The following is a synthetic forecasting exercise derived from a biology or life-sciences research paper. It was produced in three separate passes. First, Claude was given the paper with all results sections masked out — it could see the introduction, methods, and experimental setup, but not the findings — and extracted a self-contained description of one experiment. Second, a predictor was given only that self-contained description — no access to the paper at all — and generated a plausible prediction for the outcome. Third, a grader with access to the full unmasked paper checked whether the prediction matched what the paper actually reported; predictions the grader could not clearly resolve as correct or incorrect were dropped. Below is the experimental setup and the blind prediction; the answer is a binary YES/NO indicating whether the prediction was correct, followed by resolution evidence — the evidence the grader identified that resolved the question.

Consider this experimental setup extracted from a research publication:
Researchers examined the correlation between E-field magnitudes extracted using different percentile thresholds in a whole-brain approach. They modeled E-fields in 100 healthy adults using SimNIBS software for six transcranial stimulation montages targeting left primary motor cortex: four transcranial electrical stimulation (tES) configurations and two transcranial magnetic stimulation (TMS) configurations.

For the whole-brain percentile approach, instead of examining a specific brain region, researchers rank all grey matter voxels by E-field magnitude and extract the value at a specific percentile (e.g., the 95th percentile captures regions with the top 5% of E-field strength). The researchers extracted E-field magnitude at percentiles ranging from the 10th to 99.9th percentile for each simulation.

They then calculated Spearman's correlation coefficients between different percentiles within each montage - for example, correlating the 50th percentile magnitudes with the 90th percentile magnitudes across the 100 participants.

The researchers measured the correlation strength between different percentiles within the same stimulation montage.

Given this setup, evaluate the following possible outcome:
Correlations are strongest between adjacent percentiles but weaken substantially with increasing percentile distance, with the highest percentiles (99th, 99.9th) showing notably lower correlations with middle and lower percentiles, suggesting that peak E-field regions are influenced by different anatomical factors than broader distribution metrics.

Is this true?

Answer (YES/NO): NO